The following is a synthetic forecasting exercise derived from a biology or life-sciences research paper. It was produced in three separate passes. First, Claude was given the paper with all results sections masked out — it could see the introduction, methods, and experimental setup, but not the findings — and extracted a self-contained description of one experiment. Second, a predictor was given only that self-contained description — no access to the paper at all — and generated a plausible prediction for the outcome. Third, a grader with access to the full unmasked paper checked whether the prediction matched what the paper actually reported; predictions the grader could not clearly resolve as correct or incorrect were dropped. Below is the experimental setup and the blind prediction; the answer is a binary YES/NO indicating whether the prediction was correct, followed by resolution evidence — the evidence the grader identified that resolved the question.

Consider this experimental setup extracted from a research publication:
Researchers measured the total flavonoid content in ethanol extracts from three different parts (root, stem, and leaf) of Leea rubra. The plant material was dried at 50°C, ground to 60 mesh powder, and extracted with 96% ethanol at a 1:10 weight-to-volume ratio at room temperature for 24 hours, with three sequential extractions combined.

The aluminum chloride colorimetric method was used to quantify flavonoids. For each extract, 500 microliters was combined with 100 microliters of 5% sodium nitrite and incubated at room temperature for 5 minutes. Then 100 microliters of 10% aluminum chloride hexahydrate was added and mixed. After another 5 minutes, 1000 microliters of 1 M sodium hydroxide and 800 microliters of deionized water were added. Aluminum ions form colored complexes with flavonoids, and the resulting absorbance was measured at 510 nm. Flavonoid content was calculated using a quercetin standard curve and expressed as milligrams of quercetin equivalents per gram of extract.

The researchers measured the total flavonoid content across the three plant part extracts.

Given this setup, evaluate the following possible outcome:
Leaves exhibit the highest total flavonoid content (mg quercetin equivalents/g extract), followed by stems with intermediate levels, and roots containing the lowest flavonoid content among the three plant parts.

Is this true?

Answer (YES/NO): NO